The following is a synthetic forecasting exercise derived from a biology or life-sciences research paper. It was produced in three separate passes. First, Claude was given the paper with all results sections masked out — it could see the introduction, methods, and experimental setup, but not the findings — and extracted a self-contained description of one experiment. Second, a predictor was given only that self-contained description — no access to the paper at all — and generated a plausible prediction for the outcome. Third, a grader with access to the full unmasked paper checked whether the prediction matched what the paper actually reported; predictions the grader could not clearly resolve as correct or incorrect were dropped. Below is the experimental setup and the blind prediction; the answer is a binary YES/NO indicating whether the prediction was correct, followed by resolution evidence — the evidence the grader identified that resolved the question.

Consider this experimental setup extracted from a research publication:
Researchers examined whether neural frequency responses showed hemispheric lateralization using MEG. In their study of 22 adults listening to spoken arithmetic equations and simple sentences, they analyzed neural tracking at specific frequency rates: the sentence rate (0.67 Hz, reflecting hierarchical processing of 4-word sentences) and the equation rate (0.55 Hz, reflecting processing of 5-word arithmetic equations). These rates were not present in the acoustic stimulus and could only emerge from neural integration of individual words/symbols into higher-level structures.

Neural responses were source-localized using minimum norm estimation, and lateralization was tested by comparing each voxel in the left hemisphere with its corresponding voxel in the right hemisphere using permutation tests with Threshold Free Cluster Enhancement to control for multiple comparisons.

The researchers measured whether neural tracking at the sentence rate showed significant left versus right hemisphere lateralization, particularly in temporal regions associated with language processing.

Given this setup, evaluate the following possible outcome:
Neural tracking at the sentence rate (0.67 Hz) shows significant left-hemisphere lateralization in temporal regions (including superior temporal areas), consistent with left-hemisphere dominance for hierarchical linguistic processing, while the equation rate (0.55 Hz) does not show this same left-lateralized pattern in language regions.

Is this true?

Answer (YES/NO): YES